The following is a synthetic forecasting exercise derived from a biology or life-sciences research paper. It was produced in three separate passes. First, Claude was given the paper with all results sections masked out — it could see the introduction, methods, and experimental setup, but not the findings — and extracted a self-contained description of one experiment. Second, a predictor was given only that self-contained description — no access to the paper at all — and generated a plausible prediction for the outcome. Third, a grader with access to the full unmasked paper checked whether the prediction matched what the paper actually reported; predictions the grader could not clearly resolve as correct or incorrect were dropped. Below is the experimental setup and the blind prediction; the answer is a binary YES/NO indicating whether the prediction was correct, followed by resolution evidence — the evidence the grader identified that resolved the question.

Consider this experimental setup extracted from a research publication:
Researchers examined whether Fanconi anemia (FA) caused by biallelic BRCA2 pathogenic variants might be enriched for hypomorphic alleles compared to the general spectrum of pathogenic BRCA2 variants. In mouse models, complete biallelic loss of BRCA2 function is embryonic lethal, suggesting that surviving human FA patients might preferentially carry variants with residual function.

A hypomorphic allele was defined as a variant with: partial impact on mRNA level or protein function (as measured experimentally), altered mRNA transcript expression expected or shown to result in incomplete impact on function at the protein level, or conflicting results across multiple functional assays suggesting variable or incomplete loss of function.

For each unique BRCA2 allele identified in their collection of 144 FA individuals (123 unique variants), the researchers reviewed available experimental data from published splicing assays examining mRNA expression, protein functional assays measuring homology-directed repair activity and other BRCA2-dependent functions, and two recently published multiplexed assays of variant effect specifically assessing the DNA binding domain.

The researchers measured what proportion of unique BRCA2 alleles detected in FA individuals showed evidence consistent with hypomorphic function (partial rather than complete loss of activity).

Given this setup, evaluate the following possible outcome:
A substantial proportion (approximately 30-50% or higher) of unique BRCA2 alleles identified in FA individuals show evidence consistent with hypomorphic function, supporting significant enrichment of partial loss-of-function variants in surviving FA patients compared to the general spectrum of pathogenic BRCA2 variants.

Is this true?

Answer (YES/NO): NO